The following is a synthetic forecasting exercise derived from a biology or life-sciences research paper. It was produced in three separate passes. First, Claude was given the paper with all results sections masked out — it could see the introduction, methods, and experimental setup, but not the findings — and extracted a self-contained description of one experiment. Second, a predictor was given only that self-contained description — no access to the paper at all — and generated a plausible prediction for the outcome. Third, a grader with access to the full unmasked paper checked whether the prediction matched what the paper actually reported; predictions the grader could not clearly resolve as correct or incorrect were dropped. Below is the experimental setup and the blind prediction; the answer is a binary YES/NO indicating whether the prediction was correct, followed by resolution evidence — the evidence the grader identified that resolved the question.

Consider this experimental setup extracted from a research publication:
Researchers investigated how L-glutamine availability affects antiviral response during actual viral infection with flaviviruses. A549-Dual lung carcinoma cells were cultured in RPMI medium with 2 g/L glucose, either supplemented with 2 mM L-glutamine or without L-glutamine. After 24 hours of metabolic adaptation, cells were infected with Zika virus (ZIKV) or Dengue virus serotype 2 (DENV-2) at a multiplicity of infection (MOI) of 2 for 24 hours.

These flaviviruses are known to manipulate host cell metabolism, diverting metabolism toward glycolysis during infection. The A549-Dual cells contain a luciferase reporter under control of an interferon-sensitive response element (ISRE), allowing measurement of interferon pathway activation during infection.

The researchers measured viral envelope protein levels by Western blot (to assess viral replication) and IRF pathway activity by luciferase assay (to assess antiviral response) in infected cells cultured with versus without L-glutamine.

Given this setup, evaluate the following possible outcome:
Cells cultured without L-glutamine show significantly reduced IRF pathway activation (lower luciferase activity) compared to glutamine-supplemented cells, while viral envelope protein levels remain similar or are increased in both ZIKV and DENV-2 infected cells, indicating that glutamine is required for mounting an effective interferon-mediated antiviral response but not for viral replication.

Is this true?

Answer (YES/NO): NO